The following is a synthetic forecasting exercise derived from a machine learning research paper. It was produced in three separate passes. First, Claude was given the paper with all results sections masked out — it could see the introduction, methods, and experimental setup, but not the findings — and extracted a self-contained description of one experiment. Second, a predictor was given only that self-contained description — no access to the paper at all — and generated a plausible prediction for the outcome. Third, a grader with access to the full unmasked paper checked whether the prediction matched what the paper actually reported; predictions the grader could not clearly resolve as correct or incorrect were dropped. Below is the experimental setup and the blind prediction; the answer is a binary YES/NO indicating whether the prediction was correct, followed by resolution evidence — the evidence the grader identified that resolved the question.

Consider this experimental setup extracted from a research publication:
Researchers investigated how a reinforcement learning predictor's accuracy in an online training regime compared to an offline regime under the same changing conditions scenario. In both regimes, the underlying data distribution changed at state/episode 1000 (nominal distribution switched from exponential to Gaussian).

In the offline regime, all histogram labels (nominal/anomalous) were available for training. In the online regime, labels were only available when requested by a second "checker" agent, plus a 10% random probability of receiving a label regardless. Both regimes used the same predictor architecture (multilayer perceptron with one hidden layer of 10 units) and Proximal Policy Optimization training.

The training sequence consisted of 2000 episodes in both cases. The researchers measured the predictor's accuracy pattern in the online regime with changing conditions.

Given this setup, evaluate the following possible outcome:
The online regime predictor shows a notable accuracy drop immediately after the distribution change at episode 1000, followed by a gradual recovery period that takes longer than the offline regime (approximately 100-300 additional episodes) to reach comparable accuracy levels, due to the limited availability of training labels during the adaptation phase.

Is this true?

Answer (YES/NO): NO